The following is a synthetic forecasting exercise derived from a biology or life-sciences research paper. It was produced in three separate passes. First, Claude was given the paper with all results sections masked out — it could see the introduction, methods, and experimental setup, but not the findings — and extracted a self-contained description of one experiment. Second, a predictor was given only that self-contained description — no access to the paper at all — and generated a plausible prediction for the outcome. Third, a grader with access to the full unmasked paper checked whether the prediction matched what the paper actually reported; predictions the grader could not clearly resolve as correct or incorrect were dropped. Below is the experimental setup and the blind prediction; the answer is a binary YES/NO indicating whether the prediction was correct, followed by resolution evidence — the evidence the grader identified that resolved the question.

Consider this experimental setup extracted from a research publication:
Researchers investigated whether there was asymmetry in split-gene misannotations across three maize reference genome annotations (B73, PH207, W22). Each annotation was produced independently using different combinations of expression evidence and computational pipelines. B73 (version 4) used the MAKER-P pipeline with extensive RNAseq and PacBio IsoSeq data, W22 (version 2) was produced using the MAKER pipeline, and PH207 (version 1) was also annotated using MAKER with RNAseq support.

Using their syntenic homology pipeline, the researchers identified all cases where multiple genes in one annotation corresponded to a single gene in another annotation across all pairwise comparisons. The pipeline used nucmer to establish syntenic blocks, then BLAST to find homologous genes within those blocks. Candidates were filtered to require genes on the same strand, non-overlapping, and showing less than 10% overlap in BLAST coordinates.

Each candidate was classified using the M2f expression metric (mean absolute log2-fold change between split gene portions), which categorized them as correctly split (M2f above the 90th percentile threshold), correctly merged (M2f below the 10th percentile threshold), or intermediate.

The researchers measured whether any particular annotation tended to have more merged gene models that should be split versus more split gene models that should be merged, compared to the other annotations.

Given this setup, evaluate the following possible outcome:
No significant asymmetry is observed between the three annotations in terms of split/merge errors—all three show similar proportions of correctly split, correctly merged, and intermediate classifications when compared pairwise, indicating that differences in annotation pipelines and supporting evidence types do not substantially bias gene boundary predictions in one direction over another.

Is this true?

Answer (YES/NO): NO